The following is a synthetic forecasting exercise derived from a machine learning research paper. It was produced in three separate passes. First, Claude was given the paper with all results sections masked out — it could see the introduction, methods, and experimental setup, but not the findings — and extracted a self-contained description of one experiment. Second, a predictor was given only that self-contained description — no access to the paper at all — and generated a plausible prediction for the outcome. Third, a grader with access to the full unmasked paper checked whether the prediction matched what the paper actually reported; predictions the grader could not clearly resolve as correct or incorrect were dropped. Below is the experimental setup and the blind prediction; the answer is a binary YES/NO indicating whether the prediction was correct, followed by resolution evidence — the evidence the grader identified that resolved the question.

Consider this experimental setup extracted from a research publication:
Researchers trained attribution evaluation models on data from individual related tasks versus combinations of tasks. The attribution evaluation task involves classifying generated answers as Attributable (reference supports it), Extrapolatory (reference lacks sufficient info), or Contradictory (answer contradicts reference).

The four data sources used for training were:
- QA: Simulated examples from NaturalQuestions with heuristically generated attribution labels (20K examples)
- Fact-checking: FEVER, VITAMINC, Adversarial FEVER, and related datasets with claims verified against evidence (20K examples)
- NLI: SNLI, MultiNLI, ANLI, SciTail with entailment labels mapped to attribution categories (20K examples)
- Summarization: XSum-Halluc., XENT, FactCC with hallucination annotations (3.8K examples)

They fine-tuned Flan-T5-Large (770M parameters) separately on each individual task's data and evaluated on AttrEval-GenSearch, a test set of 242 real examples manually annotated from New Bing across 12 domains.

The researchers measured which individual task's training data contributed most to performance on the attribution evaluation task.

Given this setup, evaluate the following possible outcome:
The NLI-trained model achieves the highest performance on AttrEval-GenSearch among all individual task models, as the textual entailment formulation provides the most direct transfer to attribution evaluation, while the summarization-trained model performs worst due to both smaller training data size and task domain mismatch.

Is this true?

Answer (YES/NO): NO